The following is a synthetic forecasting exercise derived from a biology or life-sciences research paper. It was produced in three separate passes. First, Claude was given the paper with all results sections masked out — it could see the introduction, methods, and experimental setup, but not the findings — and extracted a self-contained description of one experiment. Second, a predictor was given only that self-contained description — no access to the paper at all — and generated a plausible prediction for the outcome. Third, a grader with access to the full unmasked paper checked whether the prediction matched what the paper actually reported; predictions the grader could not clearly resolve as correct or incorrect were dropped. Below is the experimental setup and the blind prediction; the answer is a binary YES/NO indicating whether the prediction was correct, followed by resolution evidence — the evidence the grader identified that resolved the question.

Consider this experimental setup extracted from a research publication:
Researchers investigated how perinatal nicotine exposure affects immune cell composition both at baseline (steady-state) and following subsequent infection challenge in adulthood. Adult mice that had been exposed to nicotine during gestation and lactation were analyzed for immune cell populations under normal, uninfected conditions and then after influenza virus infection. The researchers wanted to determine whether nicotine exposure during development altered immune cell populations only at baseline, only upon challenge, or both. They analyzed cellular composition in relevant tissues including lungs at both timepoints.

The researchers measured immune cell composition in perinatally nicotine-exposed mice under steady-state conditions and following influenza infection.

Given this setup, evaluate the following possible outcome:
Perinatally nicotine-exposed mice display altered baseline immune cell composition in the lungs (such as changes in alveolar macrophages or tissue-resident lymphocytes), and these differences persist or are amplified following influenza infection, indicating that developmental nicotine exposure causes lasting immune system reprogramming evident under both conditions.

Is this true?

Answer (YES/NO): YES